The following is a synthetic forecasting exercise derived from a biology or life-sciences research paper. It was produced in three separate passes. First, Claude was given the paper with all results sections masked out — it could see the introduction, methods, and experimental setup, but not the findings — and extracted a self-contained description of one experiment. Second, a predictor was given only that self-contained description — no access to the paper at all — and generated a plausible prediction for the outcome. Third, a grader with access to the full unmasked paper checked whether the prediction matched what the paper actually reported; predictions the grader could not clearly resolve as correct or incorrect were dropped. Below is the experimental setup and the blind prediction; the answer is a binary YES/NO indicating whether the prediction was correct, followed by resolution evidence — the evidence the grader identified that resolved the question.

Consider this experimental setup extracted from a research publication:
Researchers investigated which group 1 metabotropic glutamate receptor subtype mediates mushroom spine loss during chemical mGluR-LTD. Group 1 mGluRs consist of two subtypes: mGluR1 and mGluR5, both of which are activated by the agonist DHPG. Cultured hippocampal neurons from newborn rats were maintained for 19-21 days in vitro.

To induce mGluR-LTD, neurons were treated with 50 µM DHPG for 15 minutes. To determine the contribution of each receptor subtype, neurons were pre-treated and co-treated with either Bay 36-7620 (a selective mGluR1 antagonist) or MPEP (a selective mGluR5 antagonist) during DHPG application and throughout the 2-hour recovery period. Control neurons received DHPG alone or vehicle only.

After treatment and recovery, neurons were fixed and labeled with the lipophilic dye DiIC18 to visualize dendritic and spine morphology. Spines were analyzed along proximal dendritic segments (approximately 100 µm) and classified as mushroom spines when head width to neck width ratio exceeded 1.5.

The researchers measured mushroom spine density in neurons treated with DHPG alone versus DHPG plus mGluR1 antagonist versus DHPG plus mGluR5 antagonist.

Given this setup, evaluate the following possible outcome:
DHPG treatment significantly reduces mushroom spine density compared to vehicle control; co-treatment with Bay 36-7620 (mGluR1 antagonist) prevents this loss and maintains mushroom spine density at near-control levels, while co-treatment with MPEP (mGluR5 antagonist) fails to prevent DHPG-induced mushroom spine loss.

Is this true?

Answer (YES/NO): YES